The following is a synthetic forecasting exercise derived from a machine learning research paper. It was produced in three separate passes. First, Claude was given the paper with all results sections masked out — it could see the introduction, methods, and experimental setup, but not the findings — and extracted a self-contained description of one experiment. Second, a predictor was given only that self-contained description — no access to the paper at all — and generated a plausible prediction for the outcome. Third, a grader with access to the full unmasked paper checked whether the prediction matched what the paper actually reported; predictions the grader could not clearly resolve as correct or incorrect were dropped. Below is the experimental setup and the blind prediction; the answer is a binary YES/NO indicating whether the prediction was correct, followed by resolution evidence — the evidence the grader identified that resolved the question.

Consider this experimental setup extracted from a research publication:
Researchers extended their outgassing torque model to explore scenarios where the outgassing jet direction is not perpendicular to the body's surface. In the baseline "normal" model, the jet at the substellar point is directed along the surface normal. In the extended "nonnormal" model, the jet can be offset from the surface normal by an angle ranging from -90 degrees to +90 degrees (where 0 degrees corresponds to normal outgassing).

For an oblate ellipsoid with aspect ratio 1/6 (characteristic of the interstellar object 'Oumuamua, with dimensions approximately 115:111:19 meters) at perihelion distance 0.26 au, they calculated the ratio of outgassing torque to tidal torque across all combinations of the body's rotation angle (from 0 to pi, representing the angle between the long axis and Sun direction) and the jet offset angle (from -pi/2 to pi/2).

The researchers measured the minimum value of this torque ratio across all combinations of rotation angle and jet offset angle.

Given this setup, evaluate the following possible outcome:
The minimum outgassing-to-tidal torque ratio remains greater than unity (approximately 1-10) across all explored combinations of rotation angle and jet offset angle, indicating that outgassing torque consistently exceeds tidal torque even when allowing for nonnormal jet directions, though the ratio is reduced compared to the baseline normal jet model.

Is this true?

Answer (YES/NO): NO